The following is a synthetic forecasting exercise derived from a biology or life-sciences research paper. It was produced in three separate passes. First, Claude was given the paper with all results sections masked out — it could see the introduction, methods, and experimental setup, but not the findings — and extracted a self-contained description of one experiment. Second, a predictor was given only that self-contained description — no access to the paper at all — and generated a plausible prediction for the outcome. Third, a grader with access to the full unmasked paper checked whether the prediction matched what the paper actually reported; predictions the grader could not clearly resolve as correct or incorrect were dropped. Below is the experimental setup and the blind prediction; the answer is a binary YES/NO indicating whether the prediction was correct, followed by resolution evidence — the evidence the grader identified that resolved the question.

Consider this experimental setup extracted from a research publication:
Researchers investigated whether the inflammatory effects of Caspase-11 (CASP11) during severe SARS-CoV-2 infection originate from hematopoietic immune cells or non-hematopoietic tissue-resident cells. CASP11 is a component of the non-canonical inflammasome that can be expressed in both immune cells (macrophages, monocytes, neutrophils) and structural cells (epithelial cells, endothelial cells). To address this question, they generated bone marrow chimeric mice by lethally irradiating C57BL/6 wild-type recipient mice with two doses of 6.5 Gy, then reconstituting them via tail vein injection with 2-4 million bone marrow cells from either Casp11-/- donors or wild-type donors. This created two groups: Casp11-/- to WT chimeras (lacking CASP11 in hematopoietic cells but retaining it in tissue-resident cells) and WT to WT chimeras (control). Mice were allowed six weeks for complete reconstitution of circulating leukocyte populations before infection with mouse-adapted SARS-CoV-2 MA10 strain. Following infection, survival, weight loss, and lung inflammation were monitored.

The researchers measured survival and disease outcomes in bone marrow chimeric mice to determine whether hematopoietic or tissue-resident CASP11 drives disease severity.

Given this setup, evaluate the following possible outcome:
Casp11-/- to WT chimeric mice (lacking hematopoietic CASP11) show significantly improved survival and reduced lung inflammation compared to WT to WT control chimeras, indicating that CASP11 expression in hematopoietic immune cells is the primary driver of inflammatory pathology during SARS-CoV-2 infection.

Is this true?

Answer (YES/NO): YES